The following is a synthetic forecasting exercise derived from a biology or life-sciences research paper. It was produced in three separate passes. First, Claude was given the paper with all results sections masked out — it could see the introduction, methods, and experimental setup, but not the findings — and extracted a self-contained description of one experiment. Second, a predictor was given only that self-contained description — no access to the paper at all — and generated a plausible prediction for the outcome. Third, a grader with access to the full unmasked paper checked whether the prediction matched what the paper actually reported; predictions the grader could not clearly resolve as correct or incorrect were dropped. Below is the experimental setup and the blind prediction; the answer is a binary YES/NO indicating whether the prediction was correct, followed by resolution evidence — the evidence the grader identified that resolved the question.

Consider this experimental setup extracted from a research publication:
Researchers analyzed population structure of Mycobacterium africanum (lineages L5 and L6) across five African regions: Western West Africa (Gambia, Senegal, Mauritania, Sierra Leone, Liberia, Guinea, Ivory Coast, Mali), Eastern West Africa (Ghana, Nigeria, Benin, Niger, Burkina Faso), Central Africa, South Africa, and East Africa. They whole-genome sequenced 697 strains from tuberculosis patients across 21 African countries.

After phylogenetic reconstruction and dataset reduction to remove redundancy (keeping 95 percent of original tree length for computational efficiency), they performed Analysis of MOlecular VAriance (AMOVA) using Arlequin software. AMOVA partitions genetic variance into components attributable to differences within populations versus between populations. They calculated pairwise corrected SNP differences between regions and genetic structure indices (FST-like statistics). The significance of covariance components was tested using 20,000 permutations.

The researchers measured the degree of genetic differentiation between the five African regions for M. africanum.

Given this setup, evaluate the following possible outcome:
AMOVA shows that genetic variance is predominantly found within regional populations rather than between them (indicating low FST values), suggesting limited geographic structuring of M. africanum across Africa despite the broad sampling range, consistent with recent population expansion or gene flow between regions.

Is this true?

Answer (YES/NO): NO